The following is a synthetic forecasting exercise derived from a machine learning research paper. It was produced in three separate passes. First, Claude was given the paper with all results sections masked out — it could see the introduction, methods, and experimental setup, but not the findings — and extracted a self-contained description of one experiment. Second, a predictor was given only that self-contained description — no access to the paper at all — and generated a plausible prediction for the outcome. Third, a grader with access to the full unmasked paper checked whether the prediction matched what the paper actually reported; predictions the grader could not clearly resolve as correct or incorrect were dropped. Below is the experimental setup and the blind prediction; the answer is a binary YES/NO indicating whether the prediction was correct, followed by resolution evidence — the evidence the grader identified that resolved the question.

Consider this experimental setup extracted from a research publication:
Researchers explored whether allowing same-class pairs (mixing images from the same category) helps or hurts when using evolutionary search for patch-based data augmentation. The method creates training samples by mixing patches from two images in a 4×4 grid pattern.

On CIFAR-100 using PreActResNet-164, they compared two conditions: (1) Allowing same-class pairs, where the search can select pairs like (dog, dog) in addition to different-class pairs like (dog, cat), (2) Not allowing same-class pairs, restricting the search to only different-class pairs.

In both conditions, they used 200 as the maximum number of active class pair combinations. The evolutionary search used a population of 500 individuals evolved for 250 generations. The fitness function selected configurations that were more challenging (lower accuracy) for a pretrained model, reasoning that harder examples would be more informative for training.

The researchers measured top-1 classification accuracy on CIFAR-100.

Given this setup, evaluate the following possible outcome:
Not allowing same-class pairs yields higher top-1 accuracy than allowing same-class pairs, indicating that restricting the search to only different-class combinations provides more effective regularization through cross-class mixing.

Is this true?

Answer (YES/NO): YES